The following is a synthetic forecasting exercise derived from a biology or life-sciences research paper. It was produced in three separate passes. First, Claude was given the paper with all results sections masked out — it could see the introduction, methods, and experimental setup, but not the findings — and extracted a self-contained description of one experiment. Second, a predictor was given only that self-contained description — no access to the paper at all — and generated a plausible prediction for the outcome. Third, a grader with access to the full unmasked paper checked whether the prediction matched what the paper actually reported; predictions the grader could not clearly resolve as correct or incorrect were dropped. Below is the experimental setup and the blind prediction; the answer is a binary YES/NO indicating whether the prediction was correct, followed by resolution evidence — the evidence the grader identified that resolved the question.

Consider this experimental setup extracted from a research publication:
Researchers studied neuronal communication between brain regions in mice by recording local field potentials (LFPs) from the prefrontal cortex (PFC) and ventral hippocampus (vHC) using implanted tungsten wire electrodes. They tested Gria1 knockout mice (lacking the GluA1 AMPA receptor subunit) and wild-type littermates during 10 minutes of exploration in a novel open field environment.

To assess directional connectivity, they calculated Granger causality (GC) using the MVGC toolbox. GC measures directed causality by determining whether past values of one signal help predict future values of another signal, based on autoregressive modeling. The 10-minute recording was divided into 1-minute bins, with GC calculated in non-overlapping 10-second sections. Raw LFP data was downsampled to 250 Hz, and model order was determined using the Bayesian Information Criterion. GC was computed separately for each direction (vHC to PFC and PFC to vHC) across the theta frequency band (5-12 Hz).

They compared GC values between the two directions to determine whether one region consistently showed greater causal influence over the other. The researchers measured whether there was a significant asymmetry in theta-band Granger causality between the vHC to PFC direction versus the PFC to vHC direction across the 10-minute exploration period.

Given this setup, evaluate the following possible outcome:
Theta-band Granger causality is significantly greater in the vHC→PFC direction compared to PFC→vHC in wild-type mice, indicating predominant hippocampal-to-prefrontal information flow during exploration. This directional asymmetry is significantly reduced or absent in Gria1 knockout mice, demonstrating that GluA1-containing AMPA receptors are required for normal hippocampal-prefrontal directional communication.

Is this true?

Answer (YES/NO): NO